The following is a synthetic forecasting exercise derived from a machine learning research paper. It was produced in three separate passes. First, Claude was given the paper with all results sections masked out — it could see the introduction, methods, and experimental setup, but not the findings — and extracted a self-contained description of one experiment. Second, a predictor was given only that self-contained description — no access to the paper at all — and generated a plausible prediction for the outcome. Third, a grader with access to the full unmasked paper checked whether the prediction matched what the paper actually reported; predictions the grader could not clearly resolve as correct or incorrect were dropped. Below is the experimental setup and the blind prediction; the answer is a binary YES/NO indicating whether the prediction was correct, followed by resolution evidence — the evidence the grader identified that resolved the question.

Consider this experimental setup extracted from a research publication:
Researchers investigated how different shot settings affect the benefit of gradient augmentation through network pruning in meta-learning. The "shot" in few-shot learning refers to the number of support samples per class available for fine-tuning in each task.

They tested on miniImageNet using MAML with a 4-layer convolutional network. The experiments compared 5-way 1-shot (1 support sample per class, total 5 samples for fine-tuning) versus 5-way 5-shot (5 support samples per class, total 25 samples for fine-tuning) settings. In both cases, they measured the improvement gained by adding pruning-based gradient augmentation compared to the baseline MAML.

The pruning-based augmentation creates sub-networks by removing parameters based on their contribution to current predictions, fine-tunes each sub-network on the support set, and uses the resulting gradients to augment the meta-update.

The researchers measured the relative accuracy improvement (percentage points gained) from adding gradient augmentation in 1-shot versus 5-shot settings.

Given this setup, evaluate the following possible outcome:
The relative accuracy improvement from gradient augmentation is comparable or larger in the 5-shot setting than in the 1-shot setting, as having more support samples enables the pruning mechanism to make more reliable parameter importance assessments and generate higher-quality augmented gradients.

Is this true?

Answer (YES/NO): YES